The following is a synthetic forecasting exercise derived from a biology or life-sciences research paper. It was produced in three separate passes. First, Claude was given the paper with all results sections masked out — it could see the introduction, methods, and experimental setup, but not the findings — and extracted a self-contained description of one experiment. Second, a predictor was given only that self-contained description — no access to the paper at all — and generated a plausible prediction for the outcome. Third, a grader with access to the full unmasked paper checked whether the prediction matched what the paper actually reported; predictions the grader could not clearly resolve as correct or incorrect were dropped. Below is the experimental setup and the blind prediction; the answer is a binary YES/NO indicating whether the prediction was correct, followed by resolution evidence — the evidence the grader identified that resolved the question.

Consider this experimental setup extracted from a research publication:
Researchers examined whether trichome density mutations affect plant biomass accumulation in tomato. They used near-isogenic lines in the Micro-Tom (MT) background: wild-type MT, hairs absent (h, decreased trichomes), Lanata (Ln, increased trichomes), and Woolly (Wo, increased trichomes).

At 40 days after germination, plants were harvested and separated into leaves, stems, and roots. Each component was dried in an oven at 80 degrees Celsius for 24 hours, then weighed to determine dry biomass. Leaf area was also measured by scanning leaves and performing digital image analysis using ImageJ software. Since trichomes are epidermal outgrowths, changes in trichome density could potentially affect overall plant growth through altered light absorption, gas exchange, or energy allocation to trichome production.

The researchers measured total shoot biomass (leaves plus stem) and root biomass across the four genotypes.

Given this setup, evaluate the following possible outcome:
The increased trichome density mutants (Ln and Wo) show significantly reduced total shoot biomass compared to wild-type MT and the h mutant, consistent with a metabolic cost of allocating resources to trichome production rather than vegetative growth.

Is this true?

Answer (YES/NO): NO